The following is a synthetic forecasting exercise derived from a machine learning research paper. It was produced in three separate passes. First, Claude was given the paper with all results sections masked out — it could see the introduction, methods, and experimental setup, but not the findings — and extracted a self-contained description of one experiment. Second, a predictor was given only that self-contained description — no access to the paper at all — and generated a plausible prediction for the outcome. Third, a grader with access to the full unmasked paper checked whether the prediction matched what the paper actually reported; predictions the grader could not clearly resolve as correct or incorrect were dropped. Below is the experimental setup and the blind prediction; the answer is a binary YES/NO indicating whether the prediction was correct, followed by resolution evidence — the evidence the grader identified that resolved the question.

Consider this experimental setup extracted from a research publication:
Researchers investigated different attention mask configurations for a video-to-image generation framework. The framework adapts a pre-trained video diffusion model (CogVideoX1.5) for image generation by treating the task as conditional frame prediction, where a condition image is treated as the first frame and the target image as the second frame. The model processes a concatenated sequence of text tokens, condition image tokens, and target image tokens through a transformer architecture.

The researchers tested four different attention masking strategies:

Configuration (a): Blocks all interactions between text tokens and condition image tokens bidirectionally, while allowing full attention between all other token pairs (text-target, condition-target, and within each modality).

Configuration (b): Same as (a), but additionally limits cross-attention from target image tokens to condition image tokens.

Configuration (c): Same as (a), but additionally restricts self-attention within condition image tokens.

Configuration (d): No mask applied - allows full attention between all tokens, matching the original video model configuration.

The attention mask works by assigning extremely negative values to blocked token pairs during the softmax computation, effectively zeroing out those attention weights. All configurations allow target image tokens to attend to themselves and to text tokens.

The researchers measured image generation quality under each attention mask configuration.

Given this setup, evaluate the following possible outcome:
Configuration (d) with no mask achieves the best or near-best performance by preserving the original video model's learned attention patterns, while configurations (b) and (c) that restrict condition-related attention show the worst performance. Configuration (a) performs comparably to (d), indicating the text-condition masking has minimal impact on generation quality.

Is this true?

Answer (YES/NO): NO